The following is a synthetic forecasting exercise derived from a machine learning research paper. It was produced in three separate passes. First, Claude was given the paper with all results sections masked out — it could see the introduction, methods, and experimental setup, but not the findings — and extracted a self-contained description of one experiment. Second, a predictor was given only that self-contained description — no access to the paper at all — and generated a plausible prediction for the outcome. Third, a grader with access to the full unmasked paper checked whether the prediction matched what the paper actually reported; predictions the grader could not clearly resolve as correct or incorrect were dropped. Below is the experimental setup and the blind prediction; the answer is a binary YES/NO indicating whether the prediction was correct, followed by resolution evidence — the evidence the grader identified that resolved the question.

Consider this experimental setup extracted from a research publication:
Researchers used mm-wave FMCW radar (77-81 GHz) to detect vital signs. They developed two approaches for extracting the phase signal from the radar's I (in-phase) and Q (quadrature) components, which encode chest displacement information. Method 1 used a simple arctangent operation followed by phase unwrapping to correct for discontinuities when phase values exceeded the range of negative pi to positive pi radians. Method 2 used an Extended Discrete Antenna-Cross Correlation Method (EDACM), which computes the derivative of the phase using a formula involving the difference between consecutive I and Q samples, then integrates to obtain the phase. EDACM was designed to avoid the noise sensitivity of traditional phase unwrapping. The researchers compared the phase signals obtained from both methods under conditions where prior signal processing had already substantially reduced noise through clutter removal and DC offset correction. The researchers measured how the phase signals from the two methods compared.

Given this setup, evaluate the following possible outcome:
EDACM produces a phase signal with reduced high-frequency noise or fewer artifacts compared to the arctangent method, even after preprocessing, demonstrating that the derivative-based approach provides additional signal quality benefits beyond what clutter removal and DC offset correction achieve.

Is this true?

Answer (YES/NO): NO